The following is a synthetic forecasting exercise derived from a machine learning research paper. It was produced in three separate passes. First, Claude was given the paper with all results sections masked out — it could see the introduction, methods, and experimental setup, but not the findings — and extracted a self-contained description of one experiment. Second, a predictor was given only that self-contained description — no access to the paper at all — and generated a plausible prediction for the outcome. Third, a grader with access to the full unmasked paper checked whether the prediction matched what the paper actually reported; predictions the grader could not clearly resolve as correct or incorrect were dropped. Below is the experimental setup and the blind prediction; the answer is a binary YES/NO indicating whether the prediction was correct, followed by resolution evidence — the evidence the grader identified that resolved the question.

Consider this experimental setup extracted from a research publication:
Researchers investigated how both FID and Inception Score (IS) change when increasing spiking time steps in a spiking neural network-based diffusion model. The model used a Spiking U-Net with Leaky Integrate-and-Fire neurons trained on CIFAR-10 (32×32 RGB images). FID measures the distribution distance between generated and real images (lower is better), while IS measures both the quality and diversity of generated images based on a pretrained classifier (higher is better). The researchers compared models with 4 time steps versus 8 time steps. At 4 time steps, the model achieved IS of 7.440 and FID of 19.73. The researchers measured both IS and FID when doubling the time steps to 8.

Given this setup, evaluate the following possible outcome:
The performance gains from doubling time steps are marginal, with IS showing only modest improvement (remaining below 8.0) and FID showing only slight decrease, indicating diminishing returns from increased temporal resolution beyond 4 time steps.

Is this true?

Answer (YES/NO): NO